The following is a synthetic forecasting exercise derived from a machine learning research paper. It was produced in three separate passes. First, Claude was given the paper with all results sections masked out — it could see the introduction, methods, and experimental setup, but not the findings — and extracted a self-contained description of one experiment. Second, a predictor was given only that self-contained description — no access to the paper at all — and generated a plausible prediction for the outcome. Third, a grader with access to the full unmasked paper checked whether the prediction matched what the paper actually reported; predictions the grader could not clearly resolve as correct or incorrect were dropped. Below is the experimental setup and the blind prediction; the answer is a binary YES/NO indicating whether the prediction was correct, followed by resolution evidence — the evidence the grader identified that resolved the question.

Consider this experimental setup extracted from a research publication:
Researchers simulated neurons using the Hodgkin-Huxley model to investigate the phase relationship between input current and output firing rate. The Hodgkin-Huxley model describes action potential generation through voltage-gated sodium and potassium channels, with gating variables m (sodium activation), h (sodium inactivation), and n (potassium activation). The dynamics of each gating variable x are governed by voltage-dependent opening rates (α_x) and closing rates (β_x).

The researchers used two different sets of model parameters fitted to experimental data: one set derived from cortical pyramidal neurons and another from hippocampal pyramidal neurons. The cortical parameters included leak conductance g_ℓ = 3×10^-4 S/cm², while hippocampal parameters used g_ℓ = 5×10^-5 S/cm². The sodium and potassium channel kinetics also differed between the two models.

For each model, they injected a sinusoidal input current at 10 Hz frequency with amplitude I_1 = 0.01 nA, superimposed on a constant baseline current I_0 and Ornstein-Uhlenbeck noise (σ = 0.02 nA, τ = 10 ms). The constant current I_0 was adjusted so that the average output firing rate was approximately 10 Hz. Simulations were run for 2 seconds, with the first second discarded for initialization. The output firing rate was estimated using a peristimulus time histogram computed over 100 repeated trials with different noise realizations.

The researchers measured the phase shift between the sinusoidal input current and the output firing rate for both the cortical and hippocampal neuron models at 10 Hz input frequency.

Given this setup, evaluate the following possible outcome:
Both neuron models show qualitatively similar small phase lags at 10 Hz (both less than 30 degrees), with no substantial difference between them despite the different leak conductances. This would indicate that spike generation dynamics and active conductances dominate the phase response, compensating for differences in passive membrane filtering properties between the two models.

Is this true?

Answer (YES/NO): NO